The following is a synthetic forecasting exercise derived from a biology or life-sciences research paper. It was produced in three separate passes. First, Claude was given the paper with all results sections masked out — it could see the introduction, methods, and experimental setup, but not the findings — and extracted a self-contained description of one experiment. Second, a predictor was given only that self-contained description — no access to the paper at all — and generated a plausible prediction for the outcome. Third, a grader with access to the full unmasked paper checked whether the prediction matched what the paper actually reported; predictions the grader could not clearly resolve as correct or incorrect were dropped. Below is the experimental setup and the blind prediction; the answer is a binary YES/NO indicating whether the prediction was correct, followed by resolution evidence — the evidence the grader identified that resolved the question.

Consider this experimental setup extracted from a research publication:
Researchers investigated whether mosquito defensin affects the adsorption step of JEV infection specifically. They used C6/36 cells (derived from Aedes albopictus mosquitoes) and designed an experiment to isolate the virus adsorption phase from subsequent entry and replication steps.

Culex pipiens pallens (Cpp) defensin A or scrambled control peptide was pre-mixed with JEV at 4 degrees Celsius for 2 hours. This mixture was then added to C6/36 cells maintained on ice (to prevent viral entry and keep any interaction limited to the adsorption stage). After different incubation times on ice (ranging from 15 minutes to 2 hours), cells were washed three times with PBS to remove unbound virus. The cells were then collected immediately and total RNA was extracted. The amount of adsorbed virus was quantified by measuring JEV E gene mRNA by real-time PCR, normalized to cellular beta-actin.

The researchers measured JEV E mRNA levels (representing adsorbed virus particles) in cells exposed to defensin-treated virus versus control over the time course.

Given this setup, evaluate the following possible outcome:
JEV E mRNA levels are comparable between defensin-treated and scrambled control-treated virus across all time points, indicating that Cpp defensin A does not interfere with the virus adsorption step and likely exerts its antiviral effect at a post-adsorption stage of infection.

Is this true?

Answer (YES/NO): NO